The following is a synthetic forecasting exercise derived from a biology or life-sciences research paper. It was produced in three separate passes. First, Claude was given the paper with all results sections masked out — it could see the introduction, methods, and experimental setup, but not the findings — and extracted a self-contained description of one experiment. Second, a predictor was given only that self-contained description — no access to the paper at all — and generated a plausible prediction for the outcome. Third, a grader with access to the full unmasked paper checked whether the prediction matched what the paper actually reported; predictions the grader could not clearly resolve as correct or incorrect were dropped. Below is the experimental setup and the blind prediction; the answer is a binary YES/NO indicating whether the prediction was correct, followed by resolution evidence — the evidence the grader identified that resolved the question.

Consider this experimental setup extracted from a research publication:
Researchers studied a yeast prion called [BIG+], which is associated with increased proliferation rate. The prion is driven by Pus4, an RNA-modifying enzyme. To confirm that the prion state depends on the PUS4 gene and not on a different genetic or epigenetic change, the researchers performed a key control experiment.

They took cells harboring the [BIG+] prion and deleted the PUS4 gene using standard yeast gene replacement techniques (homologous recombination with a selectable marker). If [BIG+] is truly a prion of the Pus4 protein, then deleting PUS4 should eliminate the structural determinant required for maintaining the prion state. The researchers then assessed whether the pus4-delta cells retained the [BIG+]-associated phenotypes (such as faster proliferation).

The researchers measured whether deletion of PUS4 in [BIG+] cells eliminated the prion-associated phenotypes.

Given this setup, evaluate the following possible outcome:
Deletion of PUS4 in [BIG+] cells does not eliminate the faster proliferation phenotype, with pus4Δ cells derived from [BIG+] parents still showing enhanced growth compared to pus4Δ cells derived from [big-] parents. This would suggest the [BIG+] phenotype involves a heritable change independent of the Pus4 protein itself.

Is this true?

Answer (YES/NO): NO